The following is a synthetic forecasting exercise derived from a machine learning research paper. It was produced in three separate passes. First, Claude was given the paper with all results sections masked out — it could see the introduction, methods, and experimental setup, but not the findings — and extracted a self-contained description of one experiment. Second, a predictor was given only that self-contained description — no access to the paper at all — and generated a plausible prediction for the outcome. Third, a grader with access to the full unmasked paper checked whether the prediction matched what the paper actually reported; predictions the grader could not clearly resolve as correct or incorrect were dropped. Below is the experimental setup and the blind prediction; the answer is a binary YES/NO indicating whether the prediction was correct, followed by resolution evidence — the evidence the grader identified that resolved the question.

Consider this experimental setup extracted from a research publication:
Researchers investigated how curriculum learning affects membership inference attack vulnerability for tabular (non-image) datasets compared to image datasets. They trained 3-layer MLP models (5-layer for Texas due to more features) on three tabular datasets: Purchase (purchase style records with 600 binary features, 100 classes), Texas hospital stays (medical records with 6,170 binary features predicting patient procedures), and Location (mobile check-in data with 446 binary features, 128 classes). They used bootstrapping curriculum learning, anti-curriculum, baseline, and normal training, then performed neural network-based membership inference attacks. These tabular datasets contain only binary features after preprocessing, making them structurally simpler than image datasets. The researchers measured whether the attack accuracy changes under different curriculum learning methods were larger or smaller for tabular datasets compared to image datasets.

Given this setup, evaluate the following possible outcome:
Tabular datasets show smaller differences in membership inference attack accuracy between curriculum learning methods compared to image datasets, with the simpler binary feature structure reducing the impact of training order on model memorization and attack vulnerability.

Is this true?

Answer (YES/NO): NO